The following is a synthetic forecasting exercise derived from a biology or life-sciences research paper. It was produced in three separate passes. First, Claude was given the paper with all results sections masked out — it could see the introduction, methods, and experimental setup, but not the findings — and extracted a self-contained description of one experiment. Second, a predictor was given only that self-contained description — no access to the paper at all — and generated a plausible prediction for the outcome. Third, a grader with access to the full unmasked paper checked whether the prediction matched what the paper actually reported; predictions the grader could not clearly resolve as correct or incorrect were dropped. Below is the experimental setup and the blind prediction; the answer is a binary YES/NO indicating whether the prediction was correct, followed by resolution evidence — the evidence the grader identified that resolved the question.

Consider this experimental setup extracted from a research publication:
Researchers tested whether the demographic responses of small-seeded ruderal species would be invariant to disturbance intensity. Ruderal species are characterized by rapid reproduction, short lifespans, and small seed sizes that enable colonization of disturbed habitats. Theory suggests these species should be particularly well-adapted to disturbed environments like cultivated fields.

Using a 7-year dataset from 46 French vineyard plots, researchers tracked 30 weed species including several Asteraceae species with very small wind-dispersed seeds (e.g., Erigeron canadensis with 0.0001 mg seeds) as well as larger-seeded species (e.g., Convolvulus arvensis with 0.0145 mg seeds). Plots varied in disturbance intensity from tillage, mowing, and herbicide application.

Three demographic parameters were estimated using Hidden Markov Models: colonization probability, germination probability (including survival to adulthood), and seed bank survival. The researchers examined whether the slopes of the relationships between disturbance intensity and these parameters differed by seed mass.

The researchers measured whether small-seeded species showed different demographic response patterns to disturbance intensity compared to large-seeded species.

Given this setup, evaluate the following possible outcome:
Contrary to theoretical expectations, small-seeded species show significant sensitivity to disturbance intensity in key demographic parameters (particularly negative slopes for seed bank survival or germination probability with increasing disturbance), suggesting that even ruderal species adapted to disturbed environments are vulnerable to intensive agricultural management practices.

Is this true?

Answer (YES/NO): NO